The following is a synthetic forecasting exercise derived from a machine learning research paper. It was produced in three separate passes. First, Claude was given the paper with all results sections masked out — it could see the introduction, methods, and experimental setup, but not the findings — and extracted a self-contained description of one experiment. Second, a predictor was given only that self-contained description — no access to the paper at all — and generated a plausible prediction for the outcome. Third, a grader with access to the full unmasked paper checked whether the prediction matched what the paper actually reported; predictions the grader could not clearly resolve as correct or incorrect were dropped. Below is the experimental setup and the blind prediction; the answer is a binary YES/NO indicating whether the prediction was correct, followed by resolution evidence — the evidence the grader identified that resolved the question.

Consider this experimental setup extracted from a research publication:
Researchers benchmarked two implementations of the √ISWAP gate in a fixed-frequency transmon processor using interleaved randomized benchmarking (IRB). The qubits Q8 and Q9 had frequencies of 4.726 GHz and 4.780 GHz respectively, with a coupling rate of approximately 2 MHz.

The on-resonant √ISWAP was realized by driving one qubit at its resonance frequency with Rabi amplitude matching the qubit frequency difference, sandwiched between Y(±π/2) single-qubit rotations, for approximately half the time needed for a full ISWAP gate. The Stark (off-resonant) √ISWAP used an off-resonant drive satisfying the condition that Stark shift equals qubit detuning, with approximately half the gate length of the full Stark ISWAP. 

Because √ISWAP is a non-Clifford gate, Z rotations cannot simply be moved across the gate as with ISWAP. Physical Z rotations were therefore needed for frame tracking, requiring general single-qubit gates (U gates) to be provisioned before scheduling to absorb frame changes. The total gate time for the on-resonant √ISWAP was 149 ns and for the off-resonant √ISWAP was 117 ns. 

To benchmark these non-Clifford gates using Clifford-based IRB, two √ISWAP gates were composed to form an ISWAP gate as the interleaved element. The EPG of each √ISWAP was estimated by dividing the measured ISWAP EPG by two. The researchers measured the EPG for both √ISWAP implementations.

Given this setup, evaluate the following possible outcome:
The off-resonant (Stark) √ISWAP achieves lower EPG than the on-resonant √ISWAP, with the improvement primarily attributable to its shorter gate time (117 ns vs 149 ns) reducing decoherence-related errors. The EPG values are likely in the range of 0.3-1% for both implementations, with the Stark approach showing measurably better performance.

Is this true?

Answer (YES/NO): YES